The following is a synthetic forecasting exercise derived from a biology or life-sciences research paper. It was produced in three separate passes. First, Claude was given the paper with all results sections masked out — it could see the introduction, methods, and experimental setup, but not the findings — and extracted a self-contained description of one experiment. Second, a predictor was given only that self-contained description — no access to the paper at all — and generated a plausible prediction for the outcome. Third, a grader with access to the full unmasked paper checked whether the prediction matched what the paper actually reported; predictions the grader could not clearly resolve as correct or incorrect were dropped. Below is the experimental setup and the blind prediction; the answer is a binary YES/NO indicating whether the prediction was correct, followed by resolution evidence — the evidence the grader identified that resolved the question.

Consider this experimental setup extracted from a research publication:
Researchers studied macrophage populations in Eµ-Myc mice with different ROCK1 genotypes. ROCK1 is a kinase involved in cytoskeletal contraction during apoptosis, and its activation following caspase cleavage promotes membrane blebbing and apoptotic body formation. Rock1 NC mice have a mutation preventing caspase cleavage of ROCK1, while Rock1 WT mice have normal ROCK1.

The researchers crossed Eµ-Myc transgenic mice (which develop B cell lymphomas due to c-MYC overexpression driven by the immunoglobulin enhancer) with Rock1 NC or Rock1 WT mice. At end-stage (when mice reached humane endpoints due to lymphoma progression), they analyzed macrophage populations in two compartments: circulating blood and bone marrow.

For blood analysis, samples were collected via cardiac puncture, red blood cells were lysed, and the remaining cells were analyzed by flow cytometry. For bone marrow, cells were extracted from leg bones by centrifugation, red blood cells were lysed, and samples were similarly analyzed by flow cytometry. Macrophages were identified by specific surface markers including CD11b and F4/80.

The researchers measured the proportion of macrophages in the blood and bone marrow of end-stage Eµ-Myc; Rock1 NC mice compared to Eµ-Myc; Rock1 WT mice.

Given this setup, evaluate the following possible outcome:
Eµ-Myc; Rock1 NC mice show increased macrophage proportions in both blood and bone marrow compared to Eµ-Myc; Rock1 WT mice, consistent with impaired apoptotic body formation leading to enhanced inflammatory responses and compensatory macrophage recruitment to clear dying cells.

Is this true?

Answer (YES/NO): NO